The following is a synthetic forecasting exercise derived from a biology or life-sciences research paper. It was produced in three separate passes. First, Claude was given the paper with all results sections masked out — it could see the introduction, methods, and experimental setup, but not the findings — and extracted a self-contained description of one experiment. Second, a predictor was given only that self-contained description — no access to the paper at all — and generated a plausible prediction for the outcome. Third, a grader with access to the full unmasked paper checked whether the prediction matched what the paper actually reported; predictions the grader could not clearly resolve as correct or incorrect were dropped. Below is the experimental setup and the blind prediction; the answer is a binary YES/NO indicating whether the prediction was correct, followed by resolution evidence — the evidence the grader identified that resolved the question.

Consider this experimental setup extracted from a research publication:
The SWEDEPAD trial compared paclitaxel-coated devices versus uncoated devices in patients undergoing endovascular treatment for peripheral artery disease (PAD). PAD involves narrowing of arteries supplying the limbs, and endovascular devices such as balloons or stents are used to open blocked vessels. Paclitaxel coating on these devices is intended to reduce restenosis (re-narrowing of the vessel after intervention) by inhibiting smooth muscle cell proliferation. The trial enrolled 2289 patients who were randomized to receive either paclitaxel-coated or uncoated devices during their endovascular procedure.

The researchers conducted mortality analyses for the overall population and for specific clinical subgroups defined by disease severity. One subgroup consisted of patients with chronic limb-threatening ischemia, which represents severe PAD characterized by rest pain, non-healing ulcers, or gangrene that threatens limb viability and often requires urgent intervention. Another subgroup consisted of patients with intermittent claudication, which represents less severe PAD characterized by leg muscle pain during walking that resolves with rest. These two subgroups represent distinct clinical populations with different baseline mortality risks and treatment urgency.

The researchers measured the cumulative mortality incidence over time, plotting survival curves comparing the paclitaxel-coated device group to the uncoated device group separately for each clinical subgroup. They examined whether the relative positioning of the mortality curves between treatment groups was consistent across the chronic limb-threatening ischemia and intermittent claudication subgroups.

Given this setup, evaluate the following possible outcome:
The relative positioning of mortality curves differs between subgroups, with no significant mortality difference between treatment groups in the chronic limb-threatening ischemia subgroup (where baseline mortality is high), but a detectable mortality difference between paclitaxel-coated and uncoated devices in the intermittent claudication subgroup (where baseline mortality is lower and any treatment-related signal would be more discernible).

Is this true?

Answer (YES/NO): NO